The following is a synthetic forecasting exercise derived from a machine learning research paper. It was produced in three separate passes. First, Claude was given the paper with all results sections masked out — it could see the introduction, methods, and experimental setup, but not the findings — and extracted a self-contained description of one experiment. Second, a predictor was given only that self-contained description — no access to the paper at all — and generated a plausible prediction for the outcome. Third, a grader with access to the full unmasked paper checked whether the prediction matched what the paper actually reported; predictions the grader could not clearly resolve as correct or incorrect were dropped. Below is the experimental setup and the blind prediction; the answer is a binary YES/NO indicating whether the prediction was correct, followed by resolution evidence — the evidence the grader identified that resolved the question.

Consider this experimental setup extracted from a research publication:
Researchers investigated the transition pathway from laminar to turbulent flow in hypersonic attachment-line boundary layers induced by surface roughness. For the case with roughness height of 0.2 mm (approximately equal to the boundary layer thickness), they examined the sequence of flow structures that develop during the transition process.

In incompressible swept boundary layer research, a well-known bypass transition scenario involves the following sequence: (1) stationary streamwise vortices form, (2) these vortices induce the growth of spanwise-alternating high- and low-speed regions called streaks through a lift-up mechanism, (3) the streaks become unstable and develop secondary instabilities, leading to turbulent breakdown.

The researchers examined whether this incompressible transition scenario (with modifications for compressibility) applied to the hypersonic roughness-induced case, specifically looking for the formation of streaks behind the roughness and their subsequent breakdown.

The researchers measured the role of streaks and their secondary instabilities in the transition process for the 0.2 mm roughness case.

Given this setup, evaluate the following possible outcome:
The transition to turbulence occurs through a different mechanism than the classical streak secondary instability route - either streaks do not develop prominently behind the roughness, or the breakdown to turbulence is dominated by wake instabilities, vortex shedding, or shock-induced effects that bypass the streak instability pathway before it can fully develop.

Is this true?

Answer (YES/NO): NO